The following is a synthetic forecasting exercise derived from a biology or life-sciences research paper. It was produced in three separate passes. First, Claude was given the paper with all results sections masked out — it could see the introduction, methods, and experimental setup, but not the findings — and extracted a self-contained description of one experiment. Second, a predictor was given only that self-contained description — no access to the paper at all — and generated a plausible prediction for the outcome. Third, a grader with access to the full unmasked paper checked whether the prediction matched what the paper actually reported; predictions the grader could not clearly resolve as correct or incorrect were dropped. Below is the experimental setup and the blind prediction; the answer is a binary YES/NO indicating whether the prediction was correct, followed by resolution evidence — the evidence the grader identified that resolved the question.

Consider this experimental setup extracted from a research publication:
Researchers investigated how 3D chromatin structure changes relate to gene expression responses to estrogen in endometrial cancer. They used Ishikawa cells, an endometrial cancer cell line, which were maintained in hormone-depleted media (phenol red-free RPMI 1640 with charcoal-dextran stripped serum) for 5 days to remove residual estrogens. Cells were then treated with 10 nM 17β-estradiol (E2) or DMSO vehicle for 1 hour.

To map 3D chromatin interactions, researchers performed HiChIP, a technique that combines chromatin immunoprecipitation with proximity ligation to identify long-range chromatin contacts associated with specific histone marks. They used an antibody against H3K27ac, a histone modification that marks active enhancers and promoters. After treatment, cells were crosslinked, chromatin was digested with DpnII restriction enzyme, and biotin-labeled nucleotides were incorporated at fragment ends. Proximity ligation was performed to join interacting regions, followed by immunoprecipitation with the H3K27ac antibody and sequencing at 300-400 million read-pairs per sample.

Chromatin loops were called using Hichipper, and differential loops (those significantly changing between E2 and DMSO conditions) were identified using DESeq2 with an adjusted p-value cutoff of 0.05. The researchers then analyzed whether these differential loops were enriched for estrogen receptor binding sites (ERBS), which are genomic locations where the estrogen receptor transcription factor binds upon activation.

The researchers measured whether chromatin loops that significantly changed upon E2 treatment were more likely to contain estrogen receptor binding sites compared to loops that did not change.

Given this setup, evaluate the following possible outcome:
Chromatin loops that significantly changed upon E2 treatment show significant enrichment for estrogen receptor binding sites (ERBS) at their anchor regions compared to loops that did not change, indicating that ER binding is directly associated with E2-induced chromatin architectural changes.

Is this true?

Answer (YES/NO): YES